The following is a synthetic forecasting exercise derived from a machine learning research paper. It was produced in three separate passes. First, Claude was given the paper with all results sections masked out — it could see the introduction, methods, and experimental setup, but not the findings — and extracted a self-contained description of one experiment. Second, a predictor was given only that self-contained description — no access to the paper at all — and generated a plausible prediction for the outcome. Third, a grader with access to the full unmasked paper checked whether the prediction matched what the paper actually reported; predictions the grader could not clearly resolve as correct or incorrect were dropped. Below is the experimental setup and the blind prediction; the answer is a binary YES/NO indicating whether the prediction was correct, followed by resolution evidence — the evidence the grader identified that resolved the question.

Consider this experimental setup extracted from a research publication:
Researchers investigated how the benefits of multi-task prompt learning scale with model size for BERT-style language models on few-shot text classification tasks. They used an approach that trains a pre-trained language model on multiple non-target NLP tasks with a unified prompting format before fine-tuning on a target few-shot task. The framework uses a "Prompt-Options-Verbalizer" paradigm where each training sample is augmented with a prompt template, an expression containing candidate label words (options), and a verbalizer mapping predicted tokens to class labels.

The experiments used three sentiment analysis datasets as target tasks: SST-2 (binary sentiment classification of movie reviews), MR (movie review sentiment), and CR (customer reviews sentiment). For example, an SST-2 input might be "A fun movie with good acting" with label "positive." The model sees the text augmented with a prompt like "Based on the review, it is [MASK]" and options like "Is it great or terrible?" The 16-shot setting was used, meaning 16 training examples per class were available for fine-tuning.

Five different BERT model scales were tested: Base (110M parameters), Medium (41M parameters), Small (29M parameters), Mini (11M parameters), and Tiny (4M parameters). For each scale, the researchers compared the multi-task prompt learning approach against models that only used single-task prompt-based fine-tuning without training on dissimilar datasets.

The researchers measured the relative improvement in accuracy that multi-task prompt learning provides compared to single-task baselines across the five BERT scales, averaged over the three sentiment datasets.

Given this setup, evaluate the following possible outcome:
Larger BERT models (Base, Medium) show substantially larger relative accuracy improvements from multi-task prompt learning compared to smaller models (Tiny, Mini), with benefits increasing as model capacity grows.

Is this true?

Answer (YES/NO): NO